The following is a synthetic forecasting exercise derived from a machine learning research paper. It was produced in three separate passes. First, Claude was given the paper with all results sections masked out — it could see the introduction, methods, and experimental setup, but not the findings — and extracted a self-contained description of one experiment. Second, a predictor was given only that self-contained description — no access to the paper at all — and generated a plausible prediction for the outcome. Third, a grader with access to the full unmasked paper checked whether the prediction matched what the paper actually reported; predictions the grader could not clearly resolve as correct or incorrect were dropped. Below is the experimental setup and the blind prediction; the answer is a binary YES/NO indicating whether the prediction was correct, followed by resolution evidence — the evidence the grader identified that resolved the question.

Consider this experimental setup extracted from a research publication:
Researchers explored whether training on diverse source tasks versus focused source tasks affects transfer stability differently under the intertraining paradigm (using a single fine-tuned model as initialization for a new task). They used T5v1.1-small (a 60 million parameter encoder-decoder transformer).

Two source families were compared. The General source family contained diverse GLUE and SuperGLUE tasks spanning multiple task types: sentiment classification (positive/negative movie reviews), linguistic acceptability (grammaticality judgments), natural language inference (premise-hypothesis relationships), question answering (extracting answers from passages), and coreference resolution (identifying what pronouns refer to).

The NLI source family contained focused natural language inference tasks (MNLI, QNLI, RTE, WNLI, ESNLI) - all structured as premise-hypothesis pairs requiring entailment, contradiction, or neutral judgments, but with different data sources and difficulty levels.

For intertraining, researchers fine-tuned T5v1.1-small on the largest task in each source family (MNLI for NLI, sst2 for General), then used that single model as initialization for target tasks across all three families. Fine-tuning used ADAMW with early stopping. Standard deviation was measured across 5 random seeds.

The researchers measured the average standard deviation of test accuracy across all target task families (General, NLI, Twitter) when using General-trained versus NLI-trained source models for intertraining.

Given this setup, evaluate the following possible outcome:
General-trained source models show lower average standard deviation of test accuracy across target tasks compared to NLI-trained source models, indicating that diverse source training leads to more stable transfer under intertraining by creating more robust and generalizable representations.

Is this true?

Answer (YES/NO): NO